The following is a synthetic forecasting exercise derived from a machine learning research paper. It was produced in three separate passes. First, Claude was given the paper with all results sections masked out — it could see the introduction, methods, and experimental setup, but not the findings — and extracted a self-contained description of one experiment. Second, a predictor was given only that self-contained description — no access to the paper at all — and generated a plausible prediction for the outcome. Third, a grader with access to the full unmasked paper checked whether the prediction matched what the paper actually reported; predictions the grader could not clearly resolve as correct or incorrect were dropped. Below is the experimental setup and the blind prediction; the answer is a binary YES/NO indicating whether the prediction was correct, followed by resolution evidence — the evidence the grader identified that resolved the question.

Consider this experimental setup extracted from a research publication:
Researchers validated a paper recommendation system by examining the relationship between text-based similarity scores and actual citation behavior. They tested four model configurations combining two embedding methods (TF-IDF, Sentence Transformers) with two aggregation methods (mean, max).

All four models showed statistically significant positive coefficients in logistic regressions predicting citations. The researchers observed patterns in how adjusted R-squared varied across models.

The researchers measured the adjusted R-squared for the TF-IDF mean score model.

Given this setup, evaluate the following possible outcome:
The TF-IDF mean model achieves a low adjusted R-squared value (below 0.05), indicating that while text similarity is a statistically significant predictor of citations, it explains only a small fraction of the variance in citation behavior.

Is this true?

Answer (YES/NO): YES